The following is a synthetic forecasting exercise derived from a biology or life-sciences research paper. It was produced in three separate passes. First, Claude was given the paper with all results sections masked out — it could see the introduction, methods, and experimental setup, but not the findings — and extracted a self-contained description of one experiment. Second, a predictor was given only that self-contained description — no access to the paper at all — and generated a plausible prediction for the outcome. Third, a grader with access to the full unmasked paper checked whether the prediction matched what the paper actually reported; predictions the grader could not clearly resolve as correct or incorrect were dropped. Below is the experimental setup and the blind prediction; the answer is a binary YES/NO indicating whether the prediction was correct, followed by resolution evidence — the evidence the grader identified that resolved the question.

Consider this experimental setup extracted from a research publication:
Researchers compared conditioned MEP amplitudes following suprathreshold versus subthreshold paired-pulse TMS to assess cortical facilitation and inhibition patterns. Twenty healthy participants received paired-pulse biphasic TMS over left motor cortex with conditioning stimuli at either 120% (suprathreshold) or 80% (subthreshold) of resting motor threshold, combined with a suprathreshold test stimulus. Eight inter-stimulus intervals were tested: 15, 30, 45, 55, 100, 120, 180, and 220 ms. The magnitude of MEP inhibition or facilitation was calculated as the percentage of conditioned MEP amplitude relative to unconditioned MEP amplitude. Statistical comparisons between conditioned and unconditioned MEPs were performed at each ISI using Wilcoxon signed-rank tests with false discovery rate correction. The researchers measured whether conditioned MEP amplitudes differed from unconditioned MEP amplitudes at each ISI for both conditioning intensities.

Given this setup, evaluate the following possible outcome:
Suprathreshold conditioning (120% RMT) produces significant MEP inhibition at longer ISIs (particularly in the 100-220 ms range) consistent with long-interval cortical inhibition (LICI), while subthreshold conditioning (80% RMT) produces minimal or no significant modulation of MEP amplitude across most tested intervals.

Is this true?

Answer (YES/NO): NO